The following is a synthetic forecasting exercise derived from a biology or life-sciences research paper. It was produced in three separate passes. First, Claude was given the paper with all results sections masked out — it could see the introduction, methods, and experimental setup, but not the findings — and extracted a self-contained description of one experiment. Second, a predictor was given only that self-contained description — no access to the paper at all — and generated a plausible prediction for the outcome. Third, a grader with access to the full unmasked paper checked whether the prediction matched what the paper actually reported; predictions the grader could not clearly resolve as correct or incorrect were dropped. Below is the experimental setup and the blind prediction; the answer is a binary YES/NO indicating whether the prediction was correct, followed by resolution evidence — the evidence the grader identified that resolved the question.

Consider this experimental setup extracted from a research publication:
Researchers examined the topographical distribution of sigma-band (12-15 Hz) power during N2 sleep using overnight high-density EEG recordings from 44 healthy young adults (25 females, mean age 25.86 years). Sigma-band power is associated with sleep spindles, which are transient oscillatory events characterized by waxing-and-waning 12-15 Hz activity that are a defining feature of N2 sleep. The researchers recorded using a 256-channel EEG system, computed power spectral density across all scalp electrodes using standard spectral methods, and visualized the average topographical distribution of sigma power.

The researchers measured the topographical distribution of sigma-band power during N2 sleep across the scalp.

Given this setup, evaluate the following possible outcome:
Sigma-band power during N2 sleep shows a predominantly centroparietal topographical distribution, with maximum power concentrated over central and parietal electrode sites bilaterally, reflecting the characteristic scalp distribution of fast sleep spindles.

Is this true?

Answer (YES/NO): YES